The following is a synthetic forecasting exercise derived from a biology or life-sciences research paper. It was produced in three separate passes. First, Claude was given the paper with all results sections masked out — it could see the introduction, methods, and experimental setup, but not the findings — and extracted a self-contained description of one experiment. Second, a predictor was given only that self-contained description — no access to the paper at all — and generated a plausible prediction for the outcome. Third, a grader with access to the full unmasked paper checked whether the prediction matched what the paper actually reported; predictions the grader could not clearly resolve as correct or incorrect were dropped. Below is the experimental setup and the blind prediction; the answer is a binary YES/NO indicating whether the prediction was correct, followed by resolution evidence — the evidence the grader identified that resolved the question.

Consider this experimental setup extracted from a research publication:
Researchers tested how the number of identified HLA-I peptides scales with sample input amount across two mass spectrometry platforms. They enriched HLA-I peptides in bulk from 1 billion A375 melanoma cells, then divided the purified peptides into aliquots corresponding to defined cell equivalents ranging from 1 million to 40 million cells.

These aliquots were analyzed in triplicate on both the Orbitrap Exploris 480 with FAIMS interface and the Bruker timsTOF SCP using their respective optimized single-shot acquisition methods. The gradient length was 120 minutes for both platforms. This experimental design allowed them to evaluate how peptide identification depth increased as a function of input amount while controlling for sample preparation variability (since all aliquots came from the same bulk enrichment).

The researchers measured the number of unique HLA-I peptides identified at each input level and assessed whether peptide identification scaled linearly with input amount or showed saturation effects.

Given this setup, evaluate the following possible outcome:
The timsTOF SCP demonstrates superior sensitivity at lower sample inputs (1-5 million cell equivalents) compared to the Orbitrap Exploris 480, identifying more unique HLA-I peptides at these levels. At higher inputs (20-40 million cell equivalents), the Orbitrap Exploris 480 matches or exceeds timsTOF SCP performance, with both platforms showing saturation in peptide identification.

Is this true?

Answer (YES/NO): NO